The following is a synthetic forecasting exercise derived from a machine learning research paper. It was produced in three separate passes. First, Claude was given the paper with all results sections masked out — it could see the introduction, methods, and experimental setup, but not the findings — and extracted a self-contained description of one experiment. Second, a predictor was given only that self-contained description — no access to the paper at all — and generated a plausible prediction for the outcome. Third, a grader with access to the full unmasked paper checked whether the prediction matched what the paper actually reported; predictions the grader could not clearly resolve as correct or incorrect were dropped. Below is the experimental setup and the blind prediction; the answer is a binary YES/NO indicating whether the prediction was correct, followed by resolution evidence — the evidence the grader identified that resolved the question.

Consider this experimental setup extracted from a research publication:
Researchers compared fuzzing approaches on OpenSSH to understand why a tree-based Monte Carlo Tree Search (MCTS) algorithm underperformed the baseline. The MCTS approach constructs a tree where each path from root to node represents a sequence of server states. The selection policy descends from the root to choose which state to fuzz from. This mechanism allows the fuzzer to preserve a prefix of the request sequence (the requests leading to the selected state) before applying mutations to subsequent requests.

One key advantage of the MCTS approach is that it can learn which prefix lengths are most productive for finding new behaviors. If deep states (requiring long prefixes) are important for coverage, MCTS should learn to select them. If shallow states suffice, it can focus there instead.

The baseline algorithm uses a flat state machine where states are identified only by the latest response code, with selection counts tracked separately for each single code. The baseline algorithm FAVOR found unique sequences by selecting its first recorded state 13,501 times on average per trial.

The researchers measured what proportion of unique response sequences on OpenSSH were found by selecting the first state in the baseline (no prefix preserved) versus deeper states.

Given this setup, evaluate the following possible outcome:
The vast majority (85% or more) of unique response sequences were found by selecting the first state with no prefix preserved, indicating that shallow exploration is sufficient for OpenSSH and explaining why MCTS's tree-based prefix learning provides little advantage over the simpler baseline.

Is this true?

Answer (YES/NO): YES